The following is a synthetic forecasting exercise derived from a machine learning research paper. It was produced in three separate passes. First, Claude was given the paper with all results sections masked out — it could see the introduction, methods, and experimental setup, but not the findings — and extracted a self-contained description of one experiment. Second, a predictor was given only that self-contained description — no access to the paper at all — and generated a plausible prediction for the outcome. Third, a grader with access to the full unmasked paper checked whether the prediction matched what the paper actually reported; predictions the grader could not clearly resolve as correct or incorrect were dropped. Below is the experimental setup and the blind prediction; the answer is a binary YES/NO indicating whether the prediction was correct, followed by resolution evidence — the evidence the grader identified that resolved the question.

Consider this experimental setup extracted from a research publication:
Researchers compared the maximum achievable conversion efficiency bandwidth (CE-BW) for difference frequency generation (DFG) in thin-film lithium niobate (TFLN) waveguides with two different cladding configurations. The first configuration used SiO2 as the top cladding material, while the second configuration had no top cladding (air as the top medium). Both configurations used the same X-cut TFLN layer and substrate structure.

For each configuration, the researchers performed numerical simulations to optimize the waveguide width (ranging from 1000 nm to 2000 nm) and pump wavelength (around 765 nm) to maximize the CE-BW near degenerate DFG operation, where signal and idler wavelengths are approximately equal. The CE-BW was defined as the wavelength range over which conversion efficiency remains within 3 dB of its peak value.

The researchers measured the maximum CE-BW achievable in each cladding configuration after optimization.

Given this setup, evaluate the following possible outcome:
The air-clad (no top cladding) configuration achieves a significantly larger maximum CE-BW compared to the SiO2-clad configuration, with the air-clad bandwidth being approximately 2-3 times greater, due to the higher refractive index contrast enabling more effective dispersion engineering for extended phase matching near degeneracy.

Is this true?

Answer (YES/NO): YES